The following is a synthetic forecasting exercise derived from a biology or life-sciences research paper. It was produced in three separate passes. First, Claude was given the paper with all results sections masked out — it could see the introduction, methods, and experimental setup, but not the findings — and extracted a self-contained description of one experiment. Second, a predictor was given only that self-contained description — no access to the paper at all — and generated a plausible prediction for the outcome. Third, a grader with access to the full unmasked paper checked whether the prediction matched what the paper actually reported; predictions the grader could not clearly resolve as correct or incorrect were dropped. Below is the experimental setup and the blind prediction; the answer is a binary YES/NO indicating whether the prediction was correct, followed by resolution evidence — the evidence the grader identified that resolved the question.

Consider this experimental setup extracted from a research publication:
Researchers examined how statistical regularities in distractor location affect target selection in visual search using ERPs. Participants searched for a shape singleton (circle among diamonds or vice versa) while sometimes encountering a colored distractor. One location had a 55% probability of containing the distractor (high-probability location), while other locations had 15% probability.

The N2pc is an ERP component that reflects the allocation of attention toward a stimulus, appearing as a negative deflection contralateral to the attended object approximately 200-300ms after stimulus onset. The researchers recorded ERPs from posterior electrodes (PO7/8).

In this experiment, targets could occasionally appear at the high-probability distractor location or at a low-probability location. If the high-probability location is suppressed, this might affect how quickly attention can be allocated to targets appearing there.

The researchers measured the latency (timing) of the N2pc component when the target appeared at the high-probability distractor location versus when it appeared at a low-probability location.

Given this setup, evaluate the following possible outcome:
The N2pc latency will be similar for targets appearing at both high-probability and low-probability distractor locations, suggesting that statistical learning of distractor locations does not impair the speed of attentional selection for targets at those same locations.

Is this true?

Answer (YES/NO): NO